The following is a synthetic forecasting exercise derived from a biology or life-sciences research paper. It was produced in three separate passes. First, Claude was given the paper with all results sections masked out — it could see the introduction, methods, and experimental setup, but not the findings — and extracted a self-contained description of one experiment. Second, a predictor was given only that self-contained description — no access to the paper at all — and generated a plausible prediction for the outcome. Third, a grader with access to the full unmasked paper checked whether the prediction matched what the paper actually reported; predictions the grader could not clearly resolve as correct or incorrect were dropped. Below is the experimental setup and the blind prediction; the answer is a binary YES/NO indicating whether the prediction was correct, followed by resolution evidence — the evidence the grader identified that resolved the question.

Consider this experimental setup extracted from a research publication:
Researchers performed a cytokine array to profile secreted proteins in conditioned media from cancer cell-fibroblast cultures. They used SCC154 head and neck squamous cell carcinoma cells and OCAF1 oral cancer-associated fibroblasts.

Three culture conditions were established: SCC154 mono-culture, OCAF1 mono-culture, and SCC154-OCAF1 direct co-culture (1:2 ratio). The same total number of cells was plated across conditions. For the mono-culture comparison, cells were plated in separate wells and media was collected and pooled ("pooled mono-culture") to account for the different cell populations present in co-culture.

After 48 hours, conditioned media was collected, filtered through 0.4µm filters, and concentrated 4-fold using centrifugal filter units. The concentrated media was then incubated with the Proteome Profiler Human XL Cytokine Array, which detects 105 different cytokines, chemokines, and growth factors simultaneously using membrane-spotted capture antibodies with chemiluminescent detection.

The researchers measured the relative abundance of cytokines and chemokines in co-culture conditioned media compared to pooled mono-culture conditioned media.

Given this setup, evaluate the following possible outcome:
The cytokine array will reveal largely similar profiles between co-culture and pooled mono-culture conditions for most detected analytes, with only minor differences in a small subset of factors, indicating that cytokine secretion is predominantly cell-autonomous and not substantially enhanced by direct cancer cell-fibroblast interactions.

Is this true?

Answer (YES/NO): NO